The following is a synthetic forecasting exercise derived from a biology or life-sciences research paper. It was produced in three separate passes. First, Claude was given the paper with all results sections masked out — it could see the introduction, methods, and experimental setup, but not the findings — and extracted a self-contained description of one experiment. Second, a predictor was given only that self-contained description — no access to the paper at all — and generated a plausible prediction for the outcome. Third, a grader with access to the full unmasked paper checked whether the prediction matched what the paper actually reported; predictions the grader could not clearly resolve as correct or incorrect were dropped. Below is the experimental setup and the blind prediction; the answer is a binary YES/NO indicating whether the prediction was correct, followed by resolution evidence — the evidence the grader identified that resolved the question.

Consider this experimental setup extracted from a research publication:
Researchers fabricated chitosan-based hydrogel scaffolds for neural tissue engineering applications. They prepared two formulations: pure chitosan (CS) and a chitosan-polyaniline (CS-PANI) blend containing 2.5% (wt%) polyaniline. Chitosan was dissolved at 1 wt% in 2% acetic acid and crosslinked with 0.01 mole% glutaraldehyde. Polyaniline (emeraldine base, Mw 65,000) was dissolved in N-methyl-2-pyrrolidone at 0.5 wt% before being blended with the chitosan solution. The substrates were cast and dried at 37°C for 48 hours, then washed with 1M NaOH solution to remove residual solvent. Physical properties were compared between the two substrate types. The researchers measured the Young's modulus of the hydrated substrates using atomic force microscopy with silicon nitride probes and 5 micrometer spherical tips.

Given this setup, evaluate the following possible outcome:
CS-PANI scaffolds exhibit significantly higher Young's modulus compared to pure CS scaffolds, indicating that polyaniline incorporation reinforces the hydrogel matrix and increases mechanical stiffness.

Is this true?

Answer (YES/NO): YES